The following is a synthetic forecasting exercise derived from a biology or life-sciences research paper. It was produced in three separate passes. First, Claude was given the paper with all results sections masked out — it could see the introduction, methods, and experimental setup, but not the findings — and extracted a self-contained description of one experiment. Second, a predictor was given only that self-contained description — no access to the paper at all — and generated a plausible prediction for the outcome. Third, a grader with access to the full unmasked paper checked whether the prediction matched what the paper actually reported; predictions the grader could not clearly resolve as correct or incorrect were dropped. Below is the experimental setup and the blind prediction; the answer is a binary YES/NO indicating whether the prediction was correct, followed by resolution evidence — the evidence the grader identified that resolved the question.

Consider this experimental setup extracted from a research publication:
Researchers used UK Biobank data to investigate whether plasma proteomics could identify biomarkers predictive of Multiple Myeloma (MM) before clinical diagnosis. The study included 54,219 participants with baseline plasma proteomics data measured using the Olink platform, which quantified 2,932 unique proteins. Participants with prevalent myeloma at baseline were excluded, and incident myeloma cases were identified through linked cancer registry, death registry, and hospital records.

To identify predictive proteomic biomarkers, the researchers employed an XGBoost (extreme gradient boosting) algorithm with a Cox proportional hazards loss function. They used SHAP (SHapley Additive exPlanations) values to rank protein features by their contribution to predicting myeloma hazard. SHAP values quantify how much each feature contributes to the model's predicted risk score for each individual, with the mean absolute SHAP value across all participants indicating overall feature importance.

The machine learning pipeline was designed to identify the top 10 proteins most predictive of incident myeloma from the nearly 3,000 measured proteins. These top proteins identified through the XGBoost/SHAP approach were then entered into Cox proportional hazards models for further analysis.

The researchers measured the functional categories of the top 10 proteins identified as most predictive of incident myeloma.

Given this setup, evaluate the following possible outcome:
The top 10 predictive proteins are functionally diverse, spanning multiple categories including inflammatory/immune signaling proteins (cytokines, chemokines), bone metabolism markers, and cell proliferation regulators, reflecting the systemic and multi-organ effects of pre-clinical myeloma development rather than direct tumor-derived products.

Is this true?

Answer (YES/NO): NO